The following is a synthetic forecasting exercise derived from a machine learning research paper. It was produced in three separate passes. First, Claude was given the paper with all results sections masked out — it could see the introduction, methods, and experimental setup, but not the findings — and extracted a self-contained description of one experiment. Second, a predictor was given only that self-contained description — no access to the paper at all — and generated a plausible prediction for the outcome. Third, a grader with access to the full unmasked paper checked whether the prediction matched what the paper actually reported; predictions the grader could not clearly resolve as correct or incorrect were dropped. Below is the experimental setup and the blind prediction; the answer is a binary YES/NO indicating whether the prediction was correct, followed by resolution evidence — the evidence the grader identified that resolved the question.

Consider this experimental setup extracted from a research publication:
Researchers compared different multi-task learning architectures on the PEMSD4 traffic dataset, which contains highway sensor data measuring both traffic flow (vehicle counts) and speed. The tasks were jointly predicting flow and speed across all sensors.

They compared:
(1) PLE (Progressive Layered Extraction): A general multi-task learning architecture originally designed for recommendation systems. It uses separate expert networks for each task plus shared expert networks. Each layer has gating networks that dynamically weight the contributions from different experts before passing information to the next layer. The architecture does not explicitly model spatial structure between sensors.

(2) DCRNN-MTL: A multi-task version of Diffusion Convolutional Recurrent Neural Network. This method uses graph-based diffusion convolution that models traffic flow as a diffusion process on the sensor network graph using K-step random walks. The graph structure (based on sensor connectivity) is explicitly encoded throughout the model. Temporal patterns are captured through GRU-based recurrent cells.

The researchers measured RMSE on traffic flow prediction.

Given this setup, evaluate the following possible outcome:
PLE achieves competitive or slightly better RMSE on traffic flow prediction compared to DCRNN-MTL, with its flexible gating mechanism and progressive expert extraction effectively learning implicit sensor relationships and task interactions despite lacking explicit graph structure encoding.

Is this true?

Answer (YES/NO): NO